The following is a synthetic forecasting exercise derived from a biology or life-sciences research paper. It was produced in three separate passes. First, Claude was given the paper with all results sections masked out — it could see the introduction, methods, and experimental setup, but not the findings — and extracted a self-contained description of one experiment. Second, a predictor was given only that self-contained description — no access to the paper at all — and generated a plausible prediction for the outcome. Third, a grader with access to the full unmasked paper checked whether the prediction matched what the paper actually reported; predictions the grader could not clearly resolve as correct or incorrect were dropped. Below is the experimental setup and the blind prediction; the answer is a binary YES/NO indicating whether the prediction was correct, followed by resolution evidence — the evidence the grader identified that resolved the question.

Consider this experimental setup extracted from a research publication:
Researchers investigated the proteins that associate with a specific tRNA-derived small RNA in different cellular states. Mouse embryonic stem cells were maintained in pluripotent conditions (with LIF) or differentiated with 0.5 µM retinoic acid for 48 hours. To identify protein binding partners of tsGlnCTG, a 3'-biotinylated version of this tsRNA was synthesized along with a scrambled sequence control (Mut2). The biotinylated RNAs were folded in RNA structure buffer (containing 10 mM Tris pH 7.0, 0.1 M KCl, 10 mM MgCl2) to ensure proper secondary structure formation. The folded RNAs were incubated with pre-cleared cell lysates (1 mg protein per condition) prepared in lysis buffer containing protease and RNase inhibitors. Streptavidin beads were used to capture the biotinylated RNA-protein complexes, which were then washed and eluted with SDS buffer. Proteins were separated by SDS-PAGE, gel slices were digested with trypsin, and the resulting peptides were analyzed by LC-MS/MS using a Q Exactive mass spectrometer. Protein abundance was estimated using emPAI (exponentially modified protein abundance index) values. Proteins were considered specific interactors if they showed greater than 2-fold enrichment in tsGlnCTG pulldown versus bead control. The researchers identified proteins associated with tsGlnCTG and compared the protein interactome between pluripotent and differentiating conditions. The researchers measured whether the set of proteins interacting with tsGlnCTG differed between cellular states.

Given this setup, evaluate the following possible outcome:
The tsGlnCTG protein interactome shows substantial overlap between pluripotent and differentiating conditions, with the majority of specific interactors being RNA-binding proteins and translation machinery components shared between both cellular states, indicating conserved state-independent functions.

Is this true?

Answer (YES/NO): NO